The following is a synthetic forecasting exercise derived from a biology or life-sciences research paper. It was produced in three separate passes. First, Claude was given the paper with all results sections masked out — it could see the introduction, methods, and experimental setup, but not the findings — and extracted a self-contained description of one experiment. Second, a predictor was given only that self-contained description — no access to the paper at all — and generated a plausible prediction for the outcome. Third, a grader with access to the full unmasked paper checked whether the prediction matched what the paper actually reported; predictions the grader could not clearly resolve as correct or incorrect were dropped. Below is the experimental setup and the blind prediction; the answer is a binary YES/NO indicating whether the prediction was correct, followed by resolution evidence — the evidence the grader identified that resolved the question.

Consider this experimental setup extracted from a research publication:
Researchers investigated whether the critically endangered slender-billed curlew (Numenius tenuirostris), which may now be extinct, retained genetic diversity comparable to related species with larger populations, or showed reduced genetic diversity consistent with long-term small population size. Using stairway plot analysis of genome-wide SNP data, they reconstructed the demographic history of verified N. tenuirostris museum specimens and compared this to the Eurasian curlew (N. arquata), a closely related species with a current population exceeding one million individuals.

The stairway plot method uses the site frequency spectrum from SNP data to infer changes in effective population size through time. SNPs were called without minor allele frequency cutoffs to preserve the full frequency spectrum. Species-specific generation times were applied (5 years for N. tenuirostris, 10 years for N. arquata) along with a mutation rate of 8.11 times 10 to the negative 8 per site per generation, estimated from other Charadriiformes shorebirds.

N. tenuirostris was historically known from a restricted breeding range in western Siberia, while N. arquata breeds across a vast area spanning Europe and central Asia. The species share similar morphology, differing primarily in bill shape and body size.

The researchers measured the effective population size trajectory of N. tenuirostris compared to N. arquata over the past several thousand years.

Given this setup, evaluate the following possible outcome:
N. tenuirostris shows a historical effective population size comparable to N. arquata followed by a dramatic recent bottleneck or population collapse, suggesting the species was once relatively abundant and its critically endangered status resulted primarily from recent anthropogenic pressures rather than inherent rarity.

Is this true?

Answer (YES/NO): NO